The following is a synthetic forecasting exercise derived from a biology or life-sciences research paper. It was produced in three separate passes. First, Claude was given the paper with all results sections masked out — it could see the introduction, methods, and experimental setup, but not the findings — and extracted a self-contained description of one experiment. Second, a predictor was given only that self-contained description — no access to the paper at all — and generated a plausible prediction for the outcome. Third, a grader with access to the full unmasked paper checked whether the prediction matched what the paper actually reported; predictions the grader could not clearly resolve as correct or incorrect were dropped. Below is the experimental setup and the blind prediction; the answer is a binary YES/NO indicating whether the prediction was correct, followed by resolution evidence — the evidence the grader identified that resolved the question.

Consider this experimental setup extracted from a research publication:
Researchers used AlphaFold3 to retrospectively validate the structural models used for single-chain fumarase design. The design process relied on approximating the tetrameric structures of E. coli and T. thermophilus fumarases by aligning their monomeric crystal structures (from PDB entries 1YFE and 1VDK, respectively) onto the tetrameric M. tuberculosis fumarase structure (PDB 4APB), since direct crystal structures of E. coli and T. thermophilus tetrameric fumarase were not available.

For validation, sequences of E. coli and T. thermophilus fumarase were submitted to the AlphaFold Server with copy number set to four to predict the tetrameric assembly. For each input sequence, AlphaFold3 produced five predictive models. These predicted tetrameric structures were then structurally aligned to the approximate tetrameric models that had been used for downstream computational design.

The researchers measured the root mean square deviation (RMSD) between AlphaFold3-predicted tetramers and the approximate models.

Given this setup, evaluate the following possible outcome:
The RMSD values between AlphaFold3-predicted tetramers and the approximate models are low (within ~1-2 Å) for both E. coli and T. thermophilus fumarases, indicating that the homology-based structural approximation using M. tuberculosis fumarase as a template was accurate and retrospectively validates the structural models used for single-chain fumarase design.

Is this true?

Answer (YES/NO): YES